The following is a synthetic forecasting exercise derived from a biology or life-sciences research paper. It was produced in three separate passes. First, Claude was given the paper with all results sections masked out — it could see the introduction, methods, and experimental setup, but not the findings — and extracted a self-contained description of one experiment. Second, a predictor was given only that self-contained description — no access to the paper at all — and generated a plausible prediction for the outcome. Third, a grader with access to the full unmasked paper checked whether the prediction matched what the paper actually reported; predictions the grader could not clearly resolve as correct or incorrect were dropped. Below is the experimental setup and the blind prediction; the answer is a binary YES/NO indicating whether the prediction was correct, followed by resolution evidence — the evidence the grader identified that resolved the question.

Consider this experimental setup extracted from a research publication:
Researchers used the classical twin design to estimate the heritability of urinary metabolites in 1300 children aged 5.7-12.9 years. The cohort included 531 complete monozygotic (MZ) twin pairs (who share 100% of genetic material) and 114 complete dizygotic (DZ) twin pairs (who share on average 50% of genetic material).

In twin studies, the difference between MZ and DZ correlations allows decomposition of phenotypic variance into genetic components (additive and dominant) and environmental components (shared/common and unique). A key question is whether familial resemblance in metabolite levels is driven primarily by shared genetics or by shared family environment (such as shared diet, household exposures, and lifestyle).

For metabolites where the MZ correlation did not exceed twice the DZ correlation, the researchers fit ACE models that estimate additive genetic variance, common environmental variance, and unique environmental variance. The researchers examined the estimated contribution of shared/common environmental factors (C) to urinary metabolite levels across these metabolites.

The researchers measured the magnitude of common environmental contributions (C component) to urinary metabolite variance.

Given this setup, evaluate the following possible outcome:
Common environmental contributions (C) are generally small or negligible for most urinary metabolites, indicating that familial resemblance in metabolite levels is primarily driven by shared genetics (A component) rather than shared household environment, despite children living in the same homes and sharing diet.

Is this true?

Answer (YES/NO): YES